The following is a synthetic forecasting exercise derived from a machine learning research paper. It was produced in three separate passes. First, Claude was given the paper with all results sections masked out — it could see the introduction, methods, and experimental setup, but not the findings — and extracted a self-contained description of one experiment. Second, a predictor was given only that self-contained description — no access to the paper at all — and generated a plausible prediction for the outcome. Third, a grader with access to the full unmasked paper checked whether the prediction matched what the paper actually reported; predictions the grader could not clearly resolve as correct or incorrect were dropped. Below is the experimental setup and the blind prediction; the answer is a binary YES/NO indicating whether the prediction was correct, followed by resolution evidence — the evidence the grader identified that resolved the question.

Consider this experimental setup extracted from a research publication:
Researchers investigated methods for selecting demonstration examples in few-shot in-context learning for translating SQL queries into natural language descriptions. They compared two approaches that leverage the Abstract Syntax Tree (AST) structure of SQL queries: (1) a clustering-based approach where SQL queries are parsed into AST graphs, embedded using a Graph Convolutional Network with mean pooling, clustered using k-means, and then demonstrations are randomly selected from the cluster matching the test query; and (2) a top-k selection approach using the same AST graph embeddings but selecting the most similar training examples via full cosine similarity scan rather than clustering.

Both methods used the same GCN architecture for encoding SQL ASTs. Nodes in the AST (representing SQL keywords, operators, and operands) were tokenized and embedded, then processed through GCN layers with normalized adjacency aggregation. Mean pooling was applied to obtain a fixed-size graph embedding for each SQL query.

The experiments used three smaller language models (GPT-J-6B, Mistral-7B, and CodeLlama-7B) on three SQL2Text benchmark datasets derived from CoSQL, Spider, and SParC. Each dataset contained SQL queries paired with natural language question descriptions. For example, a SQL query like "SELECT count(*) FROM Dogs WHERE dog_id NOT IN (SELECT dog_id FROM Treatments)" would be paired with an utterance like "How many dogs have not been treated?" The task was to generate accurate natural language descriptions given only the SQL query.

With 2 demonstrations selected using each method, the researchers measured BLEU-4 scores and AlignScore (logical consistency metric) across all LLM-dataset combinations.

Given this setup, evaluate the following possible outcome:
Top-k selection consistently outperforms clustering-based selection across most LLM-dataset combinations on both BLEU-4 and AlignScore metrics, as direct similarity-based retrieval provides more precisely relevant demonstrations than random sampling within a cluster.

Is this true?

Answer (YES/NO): YES